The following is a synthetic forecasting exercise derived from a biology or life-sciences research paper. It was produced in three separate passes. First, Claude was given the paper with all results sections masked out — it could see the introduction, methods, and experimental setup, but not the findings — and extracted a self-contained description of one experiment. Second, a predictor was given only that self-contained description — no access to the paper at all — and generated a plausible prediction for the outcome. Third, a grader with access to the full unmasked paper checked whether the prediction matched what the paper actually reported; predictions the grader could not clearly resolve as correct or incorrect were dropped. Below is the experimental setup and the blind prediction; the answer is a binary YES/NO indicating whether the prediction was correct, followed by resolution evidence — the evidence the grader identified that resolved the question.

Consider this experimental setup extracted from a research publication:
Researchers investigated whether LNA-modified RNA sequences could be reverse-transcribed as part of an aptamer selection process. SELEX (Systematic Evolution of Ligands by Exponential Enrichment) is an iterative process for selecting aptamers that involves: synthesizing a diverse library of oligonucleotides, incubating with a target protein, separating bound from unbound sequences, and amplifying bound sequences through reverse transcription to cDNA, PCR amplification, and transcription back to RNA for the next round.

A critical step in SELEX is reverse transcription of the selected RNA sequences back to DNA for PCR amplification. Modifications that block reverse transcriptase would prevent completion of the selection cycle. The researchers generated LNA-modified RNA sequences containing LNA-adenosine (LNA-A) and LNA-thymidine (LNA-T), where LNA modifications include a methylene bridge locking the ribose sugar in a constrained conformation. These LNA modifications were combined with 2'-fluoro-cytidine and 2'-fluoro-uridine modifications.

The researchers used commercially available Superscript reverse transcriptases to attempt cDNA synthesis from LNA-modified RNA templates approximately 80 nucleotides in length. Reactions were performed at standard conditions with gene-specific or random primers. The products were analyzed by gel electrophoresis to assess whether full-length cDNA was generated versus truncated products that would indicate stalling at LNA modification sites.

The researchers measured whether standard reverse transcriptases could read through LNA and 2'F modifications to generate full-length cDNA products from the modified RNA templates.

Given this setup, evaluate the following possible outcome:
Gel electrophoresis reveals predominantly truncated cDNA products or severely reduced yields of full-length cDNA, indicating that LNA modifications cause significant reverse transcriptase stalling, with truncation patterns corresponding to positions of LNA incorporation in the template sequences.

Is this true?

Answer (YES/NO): NO